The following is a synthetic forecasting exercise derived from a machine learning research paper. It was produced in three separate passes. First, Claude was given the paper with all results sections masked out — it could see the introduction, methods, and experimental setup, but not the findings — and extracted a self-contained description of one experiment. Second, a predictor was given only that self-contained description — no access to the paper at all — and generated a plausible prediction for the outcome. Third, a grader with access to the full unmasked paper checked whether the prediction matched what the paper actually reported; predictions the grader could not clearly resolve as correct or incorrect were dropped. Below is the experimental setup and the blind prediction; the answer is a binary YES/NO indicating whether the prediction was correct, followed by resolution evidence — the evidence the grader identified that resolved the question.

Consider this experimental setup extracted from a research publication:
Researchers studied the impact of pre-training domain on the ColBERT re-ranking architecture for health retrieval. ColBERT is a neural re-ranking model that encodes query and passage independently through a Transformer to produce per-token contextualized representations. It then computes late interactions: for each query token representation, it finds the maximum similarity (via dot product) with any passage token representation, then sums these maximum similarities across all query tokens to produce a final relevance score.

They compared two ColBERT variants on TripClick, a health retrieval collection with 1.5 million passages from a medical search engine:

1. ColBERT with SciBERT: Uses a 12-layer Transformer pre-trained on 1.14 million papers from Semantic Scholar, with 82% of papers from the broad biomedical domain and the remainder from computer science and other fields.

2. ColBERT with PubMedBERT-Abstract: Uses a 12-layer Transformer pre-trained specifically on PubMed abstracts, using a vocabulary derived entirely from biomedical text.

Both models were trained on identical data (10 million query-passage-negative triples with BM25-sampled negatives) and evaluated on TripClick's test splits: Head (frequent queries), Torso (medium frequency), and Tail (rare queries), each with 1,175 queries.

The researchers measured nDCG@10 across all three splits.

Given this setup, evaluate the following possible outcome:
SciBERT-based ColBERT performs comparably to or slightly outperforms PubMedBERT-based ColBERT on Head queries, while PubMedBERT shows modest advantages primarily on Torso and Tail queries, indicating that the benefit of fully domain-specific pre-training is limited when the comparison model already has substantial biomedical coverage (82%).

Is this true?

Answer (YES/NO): NO